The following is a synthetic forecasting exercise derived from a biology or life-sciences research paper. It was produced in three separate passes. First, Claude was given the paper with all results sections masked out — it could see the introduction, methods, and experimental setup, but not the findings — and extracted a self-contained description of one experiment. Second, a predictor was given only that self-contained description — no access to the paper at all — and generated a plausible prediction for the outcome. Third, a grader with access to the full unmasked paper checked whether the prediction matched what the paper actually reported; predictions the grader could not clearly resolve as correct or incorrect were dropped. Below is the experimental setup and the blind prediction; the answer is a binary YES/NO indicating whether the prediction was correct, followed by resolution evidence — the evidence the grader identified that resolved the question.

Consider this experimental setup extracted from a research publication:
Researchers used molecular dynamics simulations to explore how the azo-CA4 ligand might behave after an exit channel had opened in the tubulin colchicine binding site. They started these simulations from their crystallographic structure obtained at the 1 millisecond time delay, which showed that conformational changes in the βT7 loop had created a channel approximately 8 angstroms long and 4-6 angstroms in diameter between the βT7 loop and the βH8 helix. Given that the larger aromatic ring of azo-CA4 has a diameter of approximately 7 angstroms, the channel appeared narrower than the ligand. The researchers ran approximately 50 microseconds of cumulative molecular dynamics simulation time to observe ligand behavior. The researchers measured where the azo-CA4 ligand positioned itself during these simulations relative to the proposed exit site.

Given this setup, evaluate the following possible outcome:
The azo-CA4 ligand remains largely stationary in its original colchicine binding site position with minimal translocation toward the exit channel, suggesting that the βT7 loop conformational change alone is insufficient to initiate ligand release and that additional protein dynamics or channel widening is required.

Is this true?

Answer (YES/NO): NO